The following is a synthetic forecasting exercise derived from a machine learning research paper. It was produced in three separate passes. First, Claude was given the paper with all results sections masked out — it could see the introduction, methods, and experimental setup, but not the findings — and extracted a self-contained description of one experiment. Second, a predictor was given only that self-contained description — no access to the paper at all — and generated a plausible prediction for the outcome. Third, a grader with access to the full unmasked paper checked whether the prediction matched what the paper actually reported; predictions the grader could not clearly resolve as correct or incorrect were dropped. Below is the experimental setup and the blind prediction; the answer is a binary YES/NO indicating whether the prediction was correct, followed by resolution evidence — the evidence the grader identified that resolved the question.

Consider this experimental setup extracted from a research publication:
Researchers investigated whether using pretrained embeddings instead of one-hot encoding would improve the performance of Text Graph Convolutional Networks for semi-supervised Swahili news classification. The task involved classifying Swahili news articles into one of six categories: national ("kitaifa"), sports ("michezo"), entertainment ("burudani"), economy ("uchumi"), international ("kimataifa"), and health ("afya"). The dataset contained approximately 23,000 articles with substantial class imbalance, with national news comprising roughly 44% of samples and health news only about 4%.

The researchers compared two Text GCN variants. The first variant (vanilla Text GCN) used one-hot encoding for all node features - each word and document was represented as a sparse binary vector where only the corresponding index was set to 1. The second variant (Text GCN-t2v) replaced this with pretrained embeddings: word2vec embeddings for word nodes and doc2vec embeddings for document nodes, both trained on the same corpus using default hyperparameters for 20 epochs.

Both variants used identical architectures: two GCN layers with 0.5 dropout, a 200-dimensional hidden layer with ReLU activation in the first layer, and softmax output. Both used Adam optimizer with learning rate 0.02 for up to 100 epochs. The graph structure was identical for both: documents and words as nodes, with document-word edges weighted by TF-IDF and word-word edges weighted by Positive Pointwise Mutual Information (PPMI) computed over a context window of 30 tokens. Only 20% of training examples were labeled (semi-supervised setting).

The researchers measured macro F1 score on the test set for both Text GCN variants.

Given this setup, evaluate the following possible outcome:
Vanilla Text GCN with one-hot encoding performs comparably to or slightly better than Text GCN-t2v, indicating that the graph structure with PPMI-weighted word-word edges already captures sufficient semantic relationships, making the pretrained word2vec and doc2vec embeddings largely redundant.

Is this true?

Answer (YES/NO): NO